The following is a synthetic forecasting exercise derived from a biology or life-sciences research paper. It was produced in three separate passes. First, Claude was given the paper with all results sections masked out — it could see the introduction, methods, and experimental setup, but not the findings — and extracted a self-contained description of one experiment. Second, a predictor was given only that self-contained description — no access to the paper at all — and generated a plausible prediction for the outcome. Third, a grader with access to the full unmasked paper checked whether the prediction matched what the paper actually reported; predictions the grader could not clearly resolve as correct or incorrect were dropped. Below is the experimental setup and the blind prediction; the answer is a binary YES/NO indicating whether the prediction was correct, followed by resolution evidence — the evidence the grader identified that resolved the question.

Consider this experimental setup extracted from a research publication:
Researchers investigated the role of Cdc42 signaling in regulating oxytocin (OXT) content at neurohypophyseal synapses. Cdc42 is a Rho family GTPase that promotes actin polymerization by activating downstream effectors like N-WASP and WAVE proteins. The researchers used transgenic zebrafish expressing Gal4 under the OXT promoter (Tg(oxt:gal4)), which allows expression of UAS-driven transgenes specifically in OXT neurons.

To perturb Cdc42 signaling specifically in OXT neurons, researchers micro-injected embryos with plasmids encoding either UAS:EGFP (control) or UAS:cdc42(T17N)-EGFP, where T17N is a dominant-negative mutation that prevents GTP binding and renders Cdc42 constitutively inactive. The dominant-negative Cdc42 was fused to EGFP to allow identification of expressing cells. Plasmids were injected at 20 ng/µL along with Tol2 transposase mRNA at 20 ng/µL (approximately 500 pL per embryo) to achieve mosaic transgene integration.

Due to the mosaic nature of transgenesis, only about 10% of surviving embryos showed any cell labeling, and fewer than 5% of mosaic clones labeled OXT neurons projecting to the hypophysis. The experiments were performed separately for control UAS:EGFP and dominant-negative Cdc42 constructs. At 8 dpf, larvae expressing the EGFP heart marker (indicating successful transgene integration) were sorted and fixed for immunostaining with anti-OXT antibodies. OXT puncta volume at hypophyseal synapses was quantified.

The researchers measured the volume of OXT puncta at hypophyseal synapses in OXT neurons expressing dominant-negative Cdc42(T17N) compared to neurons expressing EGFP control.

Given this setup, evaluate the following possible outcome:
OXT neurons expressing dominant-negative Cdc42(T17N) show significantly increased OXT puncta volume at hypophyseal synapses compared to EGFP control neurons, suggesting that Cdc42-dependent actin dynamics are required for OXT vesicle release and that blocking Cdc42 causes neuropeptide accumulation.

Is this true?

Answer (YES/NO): YES